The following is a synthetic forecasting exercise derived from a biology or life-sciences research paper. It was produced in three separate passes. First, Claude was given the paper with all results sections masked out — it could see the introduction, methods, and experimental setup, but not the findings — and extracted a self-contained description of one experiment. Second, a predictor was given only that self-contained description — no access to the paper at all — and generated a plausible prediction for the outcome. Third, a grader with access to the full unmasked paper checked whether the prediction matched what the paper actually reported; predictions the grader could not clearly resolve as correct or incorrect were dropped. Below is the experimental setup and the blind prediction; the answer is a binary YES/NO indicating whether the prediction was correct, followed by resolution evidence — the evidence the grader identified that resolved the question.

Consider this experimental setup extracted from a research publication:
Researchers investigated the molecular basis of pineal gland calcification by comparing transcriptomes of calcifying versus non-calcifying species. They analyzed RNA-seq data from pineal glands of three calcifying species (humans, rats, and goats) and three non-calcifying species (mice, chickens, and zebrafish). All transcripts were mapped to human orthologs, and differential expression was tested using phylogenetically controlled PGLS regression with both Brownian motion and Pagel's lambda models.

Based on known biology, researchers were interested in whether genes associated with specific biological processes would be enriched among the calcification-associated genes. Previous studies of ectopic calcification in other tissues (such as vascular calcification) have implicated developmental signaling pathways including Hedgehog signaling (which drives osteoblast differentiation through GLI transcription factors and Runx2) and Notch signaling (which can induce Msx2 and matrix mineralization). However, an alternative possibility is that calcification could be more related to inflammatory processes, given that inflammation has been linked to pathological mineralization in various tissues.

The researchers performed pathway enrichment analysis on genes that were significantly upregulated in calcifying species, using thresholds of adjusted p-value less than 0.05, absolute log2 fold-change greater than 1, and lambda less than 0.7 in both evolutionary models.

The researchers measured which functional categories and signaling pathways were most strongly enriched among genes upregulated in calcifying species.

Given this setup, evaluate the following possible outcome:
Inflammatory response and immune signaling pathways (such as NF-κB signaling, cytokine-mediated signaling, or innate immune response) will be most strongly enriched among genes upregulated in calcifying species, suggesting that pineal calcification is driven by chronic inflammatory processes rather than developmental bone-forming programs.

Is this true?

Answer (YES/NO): NO